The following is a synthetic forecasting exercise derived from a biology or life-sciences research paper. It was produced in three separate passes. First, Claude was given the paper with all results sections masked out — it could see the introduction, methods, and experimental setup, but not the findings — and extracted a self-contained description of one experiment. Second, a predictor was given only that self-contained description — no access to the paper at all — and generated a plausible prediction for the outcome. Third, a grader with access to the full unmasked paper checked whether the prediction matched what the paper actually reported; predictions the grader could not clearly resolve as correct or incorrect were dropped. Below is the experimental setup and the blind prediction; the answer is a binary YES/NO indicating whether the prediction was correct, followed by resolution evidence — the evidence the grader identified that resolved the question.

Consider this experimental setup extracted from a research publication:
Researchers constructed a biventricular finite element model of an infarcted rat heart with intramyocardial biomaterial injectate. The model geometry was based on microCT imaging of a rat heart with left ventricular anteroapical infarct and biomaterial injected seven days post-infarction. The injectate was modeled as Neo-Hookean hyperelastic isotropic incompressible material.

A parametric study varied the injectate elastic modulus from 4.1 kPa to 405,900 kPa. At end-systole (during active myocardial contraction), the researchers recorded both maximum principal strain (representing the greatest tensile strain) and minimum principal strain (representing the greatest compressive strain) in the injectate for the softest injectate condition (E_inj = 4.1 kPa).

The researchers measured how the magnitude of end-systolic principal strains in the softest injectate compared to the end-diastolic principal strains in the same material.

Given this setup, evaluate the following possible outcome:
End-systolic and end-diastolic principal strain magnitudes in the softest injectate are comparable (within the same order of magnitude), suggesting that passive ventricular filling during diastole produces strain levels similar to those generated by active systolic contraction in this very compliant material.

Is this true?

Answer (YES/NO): NO